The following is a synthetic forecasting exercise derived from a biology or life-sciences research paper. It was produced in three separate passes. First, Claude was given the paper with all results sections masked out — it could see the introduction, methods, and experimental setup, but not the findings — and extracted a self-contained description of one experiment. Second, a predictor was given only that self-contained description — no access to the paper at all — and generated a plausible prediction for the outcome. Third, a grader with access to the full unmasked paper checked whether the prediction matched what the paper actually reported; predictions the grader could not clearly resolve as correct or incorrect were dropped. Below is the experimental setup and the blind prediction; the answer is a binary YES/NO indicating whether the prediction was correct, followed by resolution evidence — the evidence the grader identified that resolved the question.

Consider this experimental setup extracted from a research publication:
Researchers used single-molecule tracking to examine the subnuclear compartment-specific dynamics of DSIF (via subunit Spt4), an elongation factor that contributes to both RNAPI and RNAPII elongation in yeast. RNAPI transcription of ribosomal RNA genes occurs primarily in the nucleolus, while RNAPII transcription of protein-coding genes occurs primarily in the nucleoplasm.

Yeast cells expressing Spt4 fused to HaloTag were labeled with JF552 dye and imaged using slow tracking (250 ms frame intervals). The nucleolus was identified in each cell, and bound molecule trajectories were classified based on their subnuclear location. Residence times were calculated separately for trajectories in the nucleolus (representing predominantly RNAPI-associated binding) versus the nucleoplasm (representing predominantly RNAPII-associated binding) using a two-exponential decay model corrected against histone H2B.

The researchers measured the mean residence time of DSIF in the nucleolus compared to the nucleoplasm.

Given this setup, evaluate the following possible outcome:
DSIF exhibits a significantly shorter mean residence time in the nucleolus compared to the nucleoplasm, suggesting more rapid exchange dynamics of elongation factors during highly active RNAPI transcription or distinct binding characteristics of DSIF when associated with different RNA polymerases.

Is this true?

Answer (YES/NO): YES